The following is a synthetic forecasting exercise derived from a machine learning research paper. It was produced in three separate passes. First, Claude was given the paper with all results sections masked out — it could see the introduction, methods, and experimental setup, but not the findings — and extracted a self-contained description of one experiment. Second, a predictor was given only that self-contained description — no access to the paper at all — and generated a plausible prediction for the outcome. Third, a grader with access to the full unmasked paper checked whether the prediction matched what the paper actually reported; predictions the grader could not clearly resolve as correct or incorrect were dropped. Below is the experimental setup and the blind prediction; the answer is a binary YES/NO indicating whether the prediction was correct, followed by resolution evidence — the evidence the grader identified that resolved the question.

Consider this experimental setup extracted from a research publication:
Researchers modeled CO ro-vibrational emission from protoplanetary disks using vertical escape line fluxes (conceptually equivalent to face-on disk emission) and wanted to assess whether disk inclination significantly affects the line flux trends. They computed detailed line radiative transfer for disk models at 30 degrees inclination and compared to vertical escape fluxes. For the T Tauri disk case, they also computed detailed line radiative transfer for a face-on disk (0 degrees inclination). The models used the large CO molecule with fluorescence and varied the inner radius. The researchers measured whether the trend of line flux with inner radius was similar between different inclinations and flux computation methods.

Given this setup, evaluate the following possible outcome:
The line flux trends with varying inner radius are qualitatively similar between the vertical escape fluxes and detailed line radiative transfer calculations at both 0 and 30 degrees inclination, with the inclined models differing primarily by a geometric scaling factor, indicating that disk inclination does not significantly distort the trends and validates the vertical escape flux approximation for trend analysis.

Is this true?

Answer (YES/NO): NO